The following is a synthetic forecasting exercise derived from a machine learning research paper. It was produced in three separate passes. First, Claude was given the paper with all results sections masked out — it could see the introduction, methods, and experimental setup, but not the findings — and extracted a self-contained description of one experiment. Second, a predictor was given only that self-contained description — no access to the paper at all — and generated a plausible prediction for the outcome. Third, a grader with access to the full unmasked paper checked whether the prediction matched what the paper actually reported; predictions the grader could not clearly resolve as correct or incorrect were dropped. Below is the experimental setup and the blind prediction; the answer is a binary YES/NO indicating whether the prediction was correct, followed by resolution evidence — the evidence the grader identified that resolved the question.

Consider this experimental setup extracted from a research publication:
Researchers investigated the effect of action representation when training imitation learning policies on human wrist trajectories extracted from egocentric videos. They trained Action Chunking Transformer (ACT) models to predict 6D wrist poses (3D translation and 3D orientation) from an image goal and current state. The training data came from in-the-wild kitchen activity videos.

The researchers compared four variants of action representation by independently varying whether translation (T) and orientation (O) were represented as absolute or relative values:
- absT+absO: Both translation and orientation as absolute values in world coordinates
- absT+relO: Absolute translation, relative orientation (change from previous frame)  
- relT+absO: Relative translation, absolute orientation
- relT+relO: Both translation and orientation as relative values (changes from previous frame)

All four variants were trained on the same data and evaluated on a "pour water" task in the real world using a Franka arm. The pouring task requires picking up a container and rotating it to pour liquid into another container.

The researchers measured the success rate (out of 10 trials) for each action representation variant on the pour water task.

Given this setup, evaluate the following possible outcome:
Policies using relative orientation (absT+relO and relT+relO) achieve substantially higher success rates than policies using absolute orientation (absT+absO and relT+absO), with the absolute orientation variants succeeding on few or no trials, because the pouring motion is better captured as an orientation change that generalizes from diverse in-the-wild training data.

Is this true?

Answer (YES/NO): YES